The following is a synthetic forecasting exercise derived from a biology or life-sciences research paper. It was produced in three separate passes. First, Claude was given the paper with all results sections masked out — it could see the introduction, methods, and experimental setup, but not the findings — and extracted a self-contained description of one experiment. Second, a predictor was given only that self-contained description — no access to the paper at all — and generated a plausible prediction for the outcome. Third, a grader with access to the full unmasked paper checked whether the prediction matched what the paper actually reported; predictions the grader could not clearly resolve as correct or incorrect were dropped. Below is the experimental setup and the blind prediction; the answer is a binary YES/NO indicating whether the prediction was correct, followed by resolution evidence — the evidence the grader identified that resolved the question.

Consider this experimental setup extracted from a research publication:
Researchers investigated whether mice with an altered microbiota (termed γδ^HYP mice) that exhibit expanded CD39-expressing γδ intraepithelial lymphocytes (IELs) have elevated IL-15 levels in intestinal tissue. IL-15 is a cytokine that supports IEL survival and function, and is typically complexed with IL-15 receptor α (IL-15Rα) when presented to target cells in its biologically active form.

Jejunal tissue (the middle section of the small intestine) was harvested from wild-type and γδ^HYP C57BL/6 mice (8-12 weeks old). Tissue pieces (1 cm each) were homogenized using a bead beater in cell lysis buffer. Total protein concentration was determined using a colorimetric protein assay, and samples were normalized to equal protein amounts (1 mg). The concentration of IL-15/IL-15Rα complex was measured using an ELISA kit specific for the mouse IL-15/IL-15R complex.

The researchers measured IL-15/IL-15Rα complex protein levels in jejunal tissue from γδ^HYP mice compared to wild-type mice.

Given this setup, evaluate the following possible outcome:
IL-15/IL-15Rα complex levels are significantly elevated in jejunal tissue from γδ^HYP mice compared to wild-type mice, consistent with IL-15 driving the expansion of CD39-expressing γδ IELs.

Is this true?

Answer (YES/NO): YES